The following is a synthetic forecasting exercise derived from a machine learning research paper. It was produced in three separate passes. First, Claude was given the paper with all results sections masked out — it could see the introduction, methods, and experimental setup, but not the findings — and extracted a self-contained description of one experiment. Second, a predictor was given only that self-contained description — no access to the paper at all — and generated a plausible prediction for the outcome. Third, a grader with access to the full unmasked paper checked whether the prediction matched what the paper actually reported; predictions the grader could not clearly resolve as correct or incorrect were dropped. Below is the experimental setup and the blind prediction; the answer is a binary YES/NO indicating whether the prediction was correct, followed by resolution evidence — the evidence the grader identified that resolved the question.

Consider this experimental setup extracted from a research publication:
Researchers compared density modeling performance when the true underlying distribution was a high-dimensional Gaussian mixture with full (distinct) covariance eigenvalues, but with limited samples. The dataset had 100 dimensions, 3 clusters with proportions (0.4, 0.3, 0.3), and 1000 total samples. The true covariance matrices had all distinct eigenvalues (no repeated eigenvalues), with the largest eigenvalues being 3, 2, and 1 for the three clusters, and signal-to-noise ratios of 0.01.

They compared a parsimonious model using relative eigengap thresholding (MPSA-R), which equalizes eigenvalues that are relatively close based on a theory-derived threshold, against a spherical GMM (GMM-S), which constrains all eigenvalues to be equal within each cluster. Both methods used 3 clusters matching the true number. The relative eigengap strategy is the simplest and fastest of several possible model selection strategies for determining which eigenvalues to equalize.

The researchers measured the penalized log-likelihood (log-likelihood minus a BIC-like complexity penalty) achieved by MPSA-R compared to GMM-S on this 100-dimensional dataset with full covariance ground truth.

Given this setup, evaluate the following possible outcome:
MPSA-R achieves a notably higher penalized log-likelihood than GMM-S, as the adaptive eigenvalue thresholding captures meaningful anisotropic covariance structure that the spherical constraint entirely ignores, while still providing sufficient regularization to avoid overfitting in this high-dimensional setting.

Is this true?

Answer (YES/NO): NO